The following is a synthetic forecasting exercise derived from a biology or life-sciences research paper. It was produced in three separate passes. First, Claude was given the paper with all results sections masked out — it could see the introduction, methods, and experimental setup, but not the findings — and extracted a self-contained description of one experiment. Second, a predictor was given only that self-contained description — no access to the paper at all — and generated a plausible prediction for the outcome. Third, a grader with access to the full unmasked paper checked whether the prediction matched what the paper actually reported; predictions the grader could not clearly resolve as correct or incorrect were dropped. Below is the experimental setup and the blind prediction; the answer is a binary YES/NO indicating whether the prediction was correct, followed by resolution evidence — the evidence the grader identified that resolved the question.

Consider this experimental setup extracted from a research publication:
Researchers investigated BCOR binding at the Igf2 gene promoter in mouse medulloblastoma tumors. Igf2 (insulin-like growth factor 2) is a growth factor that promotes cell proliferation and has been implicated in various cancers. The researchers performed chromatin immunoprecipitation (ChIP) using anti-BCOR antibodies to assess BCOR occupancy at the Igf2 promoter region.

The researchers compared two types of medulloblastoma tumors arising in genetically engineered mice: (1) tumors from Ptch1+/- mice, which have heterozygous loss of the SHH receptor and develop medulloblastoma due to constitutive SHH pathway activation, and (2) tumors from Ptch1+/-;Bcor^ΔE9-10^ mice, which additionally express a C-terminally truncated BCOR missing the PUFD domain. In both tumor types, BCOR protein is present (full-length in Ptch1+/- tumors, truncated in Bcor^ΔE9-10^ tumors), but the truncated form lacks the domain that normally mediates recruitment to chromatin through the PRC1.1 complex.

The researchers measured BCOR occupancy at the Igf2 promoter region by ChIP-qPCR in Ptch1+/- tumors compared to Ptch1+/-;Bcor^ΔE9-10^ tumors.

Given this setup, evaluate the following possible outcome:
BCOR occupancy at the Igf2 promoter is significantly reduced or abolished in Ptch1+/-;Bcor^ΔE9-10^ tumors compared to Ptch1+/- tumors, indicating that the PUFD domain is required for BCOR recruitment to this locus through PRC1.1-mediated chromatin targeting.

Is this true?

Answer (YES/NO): YES